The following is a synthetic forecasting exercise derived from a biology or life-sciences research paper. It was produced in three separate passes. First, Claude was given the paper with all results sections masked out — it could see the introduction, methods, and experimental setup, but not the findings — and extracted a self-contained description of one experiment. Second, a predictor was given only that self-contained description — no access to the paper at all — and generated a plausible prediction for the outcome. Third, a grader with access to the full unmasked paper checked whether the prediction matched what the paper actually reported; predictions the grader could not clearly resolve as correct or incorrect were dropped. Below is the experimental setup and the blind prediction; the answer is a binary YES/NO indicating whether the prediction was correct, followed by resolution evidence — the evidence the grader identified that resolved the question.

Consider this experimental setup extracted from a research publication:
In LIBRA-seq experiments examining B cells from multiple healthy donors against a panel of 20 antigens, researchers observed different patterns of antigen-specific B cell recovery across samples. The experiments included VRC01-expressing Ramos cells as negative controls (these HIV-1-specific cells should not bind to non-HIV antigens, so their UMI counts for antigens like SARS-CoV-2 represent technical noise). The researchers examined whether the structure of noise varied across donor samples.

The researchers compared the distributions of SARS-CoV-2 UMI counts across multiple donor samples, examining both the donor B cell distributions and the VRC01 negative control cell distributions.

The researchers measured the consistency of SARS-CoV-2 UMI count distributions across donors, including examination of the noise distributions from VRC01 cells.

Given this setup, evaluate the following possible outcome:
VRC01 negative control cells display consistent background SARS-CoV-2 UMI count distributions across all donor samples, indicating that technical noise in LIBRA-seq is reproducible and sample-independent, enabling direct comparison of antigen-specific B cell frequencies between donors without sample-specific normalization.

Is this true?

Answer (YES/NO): NO